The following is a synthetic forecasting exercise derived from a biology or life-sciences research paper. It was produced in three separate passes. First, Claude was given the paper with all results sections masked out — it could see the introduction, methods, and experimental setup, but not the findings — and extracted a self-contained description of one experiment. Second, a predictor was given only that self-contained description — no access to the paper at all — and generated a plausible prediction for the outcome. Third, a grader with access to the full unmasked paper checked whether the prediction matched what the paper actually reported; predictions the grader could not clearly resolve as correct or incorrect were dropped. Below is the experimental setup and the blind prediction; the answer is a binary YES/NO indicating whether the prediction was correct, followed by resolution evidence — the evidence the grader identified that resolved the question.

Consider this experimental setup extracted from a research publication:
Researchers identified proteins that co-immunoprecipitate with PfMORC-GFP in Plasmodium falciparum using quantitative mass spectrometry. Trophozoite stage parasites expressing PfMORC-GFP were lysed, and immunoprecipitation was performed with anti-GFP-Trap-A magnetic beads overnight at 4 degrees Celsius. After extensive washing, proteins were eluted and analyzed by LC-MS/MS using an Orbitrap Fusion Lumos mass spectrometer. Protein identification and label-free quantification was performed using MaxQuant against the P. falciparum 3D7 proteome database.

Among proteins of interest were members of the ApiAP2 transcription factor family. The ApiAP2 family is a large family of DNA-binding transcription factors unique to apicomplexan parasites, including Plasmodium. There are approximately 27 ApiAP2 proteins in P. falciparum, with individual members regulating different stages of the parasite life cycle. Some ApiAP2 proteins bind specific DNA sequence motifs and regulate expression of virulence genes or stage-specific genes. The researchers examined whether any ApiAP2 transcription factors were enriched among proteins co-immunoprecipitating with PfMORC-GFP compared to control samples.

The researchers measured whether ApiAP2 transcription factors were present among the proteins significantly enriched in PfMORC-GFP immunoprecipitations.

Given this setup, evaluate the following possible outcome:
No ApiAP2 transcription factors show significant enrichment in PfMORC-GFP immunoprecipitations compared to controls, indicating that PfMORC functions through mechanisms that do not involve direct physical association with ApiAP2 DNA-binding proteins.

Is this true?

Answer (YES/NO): NO